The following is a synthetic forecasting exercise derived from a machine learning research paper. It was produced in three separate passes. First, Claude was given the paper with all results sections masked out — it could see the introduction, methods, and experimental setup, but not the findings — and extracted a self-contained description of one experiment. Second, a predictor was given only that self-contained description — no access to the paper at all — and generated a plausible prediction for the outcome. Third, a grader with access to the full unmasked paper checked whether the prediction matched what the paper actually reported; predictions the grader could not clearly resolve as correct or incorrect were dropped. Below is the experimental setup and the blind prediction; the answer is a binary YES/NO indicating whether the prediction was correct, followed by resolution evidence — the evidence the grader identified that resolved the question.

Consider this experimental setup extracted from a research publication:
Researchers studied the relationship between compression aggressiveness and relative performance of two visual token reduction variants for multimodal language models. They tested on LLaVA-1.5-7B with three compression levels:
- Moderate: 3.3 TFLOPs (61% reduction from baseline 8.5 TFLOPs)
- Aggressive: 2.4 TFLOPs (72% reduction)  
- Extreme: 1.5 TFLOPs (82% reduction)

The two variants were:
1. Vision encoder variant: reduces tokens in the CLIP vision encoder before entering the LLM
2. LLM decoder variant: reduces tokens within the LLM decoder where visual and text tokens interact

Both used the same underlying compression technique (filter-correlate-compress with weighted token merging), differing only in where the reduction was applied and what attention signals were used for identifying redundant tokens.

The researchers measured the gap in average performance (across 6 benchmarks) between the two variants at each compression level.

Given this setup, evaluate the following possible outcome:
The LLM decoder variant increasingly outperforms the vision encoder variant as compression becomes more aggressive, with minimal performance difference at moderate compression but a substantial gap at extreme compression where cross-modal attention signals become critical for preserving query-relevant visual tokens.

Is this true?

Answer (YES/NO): NO